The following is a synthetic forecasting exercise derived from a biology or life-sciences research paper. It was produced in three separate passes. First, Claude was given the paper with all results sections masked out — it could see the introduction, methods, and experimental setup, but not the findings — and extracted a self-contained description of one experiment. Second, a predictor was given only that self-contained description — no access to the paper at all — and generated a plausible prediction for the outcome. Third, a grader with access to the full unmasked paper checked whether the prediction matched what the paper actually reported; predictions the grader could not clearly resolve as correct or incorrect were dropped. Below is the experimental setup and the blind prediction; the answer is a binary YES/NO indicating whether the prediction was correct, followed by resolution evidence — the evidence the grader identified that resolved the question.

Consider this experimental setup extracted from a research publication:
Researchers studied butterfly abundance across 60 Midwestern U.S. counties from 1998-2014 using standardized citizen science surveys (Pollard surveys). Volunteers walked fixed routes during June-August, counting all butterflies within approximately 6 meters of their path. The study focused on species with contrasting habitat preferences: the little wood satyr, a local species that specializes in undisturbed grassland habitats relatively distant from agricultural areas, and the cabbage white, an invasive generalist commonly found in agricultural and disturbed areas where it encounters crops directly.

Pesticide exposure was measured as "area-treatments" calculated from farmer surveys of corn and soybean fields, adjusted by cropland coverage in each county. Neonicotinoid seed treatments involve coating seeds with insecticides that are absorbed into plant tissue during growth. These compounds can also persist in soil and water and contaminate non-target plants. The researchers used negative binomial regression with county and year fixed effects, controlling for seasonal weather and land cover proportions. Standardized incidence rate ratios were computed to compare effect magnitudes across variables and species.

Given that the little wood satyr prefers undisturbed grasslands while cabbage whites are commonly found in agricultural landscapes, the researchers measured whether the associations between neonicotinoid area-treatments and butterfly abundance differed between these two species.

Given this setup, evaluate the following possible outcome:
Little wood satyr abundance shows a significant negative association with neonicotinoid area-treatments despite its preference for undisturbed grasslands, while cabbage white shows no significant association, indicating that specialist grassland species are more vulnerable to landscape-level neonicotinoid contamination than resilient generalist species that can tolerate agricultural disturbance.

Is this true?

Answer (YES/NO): NO